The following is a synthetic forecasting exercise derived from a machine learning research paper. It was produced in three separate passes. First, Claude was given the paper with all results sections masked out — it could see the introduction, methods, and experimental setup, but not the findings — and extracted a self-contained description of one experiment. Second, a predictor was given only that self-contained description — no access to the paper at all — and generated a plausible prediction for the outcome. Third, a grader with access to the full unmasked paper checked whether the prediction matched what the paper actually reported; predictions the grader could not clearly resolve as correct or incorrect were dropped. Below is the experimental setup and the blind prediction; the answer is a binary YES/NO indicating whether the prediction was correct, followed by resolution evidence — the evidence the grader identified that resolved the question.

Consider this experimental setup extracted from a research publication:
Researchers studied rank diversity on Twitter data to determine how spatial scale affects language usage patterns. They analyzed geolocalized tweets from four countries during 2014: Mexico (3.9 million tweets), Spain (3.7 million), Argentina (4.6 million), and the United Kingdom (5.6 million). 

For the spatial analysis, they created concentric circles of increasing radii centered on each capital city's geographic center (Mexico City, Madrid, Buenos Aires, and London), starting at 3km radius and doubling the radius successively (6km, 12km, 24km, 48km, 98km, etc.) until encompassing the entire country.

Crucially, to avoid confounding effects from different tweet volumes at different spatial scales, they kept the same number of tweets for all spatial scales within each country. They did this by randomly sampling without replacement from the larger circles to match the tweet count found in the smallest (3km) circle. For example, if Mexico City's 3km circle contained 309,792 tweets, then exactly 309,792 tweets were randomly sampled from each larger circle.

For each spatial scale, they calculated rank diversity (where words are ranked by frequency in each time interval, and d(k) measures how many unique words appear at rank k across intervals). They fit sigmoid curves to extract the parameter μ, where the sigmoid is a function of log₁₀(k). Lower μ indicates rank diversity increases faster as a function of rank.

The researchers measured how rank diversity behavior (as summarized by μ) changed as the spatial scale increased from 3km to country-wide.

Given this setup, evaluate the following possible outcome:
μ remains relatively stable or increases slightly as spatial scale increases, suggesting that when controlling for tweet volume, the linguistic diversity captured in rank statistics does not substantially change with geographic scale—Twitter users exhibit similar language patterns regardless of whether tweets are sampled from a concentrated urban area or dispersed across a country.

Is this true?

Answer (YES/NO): NO